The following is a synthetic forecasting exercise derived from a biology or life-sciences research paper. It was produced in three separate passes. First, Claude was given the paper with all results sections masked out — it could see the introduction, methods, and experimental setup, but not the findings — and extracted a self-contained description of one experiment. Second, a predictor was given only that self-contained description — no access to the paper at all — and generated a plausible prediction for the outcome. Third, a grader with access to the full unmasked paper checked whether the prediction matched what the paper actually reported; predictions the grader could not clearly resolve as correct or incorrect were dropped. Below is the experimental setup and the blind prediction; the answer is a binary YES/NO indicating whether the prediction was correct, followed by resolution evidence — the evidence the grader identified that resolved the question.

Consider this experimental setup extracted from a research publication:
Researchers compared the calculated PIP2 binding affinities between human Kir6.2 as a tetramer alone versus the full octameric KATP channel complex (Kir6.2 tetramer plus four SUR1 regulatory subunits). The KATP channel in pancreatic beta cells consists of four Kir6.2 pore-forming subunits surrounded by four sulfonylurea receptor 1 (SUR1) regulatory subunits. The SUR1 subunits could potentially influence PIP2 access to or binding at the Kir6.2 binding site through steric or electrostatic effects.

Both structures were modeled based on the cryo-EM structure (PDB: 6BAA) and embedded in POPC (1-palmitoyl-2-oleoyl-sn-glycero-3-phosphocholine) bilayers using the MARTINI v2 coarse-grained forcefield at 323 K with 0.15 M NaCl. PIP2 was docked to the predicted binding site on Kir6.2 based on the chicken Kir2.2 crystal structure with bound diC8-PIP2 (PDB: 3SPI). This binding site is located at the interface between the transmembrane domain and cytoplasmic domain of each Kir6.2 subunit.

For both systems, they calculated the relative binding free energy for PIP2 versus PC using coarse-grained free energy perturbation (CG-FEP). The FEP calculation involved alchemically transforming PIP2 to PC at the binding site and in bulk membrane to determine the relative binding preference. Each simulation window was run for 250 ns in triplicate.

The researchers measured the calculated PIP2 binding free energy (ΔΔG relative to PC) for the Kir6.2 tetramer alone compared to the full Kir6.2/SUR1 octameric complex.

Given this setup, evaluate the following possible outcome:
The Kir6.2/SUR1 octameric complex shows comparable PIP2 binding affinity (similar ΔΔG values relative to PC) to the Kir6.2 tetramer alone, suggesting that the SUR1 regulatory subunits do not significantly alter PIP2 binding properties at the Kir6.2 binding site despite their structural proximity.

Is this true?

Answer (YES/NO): YES